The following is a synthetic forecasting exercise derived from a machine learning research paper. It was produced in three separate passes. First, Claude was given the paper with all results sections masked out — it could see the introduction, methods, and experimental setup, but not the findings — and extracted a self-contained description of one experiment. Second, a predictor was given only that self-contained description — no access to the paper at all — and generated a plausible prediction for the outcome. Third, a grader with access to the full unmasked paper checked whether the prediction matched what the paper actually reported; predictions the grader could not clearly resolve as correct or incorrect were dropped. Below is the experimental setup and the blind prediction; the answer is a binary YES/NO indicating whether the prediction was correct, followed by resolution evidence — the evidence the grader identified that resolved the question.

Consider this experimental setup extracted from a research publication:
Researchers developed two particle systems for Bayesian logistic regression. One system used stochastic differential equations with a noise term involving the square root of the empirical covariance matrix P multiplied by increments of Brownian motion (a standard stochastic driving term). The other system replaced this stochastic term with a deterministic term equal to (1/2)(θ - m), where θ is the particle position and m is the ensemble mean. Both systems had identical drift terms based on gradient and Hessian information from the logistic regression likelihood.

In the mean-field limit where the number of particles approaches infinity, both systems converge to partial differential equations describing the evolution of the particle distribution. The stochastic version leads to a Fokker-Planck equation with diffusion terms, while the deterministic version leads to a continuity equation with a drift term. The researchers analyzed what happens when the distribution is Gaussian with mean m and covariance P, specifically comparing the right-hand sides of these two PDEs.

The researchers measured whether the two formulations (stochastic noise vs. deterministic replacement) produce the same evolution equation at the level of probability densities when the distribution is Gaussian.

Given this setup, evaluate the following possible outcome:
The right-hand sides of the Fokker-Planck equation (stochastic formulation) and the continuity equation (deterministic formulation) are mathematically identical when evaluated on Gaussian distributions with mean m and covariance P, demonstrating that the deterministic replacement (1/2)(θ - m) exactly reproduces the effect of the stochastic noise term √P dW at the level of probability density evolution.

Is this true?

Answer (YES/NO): YES